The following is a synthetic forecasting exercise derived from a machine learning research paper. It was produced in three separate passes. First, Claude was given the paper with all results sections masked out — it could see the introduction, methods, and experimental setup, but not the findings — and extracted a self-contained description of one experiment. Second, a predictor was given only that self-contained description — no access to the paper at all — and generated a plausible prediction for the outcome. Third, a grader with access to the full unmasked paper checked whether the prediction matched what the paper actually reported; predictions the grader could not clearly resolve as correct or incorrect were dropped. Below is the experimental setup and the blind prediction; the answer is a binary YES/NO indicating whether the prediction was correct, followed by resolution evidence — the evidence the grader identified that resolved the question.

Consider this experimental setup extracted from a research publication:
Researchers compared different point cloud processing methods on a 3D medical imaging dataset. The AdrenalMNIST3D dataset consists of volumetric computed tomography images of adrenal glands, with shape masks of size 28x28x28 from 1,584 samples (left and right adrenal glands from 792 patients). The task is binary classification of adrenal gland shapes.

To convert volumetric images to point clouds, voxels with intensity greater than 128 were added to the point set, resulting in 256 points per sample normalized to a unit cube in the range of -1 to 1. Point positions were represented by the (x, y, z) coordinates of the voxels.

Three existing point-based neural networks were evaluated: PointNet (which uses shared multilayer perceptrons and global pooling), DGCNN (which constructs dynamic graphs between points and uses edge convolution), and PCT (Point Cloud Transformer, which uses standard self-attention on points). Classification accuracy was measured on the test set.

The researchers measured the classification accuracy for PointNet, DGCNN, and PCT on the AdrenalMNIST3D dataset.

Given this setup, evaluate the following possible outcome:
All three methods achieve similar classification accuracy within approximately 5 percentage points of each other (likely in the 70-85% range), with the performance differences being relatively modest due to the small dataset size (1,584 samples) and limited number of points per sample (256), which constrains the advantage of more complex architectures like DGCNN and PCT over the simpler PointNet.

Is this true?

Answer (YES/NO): YES